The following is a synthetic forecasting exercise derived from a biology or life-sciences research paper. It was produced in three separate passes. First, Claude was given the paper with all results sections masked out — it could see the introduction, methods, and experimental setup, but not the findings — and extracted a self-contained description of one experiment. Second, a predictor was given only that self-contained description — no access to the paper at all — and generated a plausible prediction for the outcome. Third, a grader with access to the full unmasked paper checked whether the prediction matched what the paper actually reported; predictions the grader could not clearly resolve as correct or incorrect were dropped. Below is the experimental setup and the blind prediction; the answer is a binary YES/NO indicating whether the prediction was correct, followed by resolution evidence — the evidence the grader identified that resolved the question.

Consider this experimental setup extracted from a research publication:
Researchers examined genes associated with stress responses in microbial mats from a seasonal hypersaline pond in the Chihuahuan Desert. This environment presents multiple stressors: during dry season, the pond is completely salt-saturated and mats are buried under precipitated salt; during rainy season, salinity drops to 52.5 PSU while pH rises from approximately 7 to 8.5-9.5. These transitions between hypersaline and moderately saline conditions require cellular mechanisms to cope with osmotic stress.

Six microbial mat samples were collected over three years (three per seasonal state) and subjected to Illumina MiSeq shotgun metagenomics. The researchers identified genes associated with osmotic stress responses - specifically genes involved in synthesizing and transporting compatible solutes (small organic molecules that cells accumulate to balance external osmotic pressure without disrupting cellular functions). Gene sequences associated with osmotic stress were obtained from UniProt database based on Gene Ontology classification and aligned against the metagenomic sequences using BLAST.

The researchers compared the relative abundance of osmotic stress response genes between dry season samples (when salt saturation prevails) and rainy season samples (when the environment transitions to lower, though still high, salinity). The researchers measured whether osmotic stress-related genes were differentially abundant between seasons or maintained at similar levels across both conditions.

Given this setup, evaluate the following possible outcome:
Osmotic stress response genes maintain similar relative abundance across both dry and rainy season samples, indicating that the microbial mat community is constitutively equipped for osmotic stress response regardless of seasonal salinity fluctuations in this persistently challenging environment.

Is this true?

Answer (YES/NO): YES